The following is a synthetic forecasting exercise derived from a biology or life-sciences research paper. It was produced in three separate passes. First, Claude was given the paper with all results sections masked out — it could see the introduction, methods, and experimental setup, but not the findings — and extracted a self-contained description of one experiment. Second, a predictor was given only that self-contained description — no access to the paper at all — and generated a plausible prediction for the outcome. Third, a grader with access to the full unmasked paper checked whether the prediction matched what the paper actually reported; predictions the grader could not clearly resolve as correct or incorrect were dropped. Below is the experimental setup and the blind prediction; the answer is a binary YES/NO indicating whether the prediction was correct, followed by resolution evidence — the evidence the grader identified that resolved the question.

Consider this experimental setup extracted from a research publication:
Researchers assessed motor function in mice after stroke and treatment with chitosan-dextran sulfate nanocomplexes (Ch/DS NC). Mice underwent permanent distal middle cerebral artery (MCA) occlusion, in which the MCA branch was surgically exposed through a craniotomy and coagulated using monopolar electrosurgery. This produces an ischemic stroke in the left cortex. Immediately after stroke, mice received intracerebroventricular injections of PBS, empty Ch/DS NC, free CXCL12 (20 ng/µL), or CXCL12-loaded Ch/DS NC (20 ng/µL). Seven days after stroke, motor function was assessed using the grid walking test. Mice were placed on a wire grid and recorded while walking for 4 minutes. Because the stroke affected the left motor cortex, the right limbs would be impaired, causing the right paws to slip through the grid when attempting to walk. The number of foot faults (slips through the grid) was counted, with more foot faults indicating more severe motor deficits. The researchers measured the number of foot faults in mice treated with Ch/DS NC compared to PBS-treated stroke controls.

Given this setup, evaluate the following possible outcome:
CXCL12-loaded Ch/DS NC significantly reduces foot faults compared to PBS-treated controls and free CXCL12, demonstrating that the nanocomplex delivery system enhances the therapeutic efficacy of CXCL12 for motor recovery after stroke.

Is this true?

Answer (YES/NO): NO